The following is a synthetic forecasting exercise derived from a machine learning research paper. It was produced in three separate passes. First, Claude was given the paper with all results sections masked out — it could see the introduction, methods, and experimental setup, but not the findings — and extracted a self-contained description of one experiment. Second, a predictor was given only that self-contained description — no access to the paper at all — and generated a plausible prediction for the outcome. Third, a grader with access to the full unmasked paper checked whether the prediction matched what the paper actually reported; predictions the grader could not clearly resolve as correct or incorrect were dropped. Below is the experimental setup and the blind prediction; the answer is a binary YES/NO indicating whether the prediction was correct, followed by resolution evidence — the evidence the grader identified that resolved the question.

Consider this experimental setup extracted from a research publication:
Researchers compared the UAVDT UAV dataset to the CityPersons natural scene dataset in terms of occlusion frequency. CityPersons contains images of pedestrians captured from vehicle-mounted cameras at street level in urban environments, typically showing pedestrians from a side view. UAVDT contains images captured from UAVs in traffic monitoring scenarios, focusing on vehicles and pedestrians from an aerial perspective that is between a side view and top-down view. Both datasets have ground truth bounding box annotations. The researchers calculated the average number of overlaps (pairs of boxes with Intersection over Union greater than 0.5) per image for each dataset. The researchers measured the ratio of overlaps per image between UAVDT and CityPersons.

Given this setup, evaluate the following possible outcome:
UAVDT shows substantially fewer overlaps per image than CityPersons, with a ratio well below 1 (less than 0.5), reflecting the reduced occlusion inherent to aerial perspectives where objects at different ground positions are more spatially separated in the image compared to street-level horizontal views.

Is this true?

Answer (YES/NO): NO